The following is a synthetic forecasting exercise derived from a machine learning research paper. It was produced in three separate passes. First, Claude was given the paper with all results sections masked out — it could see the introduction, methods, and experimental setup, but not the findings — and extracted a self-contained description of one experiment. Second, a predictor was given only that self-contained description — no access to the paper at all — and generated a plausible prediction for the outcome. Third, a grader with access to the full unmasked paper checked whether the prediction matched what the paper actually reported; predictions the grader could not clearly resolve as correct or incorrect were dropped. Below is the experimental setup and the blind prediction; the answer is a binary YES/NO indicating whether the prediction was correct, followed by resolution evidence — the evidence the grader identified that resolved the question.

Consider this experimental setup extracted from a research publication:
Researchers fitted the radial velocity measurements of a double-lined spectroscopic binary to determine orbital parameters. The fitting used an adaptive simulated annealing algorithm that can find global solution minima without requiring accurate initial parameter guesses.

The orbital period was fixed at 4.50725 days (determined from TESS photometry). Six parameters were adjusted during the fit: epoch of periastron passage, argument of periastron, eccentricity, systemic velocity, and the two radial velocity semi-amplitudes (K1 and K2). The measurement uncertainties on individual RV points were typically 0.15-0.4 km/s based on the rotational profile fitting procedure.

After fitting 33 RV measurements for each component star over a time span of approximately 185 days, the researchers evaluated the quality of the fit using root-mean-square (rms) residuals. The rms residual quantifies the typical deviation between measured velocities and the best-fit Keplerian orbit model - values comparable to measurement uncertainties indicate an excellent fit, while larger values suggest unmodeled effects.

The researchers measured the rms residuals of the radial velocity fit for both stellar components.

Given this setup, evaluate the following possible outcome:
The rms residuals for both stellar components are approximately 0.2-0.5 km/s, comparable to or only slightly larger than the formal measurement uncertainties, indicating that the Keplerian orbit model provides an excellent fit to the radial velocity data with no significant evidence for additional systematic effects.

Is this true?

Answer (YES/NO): NO